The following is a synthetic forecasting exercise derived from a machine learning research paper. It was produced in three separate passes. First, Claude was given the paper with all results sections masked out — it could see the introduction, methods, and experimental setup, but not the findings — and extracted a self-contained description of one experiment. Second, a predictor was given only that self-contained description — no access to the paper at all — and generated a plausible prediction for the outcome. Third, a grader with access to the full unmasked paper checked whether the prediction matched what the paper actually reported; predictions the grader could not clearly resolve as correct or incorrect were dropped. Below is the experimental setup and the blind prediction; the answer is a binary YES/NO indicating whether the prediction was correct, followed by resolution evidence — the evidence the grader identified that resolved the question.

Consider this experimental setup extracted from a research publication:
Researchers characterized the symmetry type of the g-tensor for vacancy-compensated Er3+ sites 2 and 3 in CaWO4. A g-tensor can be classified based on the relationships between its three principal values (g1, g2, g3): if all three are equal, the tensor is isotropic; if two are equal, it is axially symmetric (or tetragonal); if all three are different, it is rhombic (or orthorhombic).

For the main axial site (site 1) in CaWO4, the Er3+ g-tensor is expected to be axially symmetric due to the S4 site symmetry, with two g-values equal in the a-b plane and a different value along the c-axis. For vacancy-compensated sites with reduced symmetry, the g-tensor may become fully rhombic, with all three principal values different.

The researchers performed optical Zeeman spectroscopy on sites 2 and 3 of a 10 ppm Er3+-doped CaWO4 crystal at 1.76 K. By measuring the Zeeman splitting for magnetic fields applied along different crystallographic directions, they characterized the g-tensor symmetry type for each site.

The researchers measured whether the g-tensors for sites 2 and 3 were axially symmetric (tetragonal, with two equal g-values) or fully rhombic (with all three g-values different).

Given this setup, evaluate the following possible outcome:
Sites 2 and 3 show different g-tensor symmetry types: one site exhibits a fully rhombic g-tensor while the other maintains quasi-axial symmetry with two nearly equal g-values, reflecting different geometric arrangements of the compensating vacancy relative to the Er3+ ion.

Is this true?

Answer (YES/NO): NO